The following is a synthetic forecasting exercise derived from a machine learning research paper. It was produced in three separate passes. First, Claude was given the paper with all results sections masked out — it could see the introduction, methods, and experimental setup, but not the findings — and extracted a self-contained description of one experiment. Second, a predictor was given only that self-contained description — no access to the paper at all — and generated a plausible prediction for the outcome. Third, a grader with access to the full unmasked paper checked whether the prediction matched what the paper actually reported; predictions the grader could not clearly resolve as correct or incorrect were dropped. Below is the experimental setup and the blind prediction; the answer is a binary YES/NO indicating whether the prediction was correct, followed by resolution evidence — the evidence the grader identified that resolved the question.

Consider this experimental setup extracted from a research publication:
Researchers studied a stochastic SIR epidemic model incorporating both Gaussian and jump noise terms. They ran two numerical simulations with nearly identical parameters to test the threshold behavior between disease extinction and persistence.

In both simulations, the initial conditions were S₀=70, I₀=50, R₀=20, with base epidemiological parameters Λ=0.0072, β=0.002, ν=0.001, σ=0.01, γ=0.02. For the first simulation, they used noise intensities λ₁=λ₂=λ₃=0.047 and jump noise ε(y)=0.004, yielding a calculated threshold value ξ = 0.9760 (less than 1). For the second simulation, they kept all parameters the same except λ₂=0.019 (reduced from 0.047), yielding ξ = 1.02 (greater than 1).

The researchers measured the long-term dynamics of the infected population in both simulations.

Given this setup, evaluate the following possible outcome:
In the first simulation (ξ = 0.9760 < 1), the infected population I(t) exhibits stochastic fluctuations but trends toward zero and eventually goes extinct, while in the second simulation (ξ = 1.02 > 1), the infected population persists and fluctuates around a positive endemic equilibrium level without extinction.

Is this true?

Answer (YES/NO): YES